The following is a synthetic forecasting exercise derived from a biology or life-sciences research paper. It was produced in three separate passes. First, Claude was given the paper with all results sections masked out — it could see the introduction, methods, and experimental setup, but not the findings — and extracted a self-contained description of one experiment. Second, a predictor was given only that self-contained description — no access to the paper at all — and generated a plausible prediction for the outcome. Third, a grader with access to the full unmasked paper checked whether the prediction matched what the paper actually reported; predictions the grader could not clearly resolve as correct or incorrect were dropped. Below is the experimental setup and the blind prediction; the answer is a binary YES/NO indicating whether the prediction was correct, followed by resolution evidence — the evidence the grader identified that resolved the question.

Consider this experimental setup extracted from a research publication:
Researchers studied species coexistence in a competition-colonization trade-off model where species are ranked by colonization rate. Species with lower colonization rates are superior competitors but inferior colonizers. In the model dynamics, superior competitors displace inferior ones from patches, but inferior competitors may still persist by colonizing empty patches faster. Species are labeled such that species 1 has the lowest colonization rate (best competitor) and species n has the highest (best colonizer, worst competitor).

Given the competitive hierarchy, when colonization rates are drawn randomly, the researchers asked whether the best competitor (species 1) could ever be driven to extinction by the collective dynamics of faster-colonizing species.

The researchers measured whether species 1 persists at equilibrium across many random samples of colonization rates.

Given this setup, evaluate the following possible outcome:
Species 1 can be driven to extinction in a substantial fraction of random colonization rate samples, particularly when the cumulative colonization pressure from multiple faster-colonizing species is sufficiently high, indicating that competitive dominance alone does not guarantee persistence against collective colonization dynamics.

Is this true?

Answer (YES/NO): NO